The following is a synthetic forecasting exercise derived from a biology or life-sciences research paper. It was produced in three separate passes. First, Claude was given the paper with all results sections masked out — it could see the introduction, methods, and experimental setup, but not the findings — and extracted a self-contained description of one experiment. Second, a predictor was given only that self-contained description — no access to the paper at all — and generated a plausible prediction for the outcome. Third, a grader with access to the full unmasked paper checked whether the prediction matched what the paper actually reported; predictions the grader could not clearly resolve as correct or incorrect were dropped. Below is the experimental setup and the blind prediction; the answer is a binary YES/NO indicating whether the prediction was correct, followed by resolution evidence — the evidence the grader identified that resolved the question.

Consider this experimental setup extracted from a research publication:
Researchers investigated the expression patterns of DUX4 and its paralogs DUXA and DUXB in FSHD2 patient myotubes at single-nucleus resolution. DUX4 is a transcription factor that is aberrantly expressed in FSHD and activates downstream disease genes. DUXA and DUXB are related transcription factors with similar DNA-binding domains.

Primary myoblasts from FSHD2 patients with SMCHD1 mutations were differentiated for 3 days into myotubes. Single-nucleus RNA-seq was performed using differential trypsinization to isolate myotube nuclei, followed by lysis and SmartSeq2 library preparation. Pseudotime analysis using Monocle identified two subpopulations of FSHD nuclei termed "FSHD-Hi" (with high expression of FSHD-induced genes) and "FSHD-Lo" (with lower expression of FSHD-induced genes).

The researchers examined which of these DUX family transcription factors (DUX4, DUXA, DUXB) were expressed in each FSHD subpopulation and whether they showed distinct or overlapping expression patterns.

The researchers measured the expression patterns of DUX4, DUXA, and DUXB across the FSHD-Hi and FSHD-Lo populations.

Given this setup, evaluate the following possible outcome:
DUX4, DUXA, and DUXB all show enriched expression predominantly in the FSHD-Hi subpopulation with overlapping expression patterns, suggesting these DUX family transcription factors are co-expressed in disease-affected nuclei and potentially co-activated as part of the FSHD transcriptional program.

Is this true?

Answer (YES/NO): NO